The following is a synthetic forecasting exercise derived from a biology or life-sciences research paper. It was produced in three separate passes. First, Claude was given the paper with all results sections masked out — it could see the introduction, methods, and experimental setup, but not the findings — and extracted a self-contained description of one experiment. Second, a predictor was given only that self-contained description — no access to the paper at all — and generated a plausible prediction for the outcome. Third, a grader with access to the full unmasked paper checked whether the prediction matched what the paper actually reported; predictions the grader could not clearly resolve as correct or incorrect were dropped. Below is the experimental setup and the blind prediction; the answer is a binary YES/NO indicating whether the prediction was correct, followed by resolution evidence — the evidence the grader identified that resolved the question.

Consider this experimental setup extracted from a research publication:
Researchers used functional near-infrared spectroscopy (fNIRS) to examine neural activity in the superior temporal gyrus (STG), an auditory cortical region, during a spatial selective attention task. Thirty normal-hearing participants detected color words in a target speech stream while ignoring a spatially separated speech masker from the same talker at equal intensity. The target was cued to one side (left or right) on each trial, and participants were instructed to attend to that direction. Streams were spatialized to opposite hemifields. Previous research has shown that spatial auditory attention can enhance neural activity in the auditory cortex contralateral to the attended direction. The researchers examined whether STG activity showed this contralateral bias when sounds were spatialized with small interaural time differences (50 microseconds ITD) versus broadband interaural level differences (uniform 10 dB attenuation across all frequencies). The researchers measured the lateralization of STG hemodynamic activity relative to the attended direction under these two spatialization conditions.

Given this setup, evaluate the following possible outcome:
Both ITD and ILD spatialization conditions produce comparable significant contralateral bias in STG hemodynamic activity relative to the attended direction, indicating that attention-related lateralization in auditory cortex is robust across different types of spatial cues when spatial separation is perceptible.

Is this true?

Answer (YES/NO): NO